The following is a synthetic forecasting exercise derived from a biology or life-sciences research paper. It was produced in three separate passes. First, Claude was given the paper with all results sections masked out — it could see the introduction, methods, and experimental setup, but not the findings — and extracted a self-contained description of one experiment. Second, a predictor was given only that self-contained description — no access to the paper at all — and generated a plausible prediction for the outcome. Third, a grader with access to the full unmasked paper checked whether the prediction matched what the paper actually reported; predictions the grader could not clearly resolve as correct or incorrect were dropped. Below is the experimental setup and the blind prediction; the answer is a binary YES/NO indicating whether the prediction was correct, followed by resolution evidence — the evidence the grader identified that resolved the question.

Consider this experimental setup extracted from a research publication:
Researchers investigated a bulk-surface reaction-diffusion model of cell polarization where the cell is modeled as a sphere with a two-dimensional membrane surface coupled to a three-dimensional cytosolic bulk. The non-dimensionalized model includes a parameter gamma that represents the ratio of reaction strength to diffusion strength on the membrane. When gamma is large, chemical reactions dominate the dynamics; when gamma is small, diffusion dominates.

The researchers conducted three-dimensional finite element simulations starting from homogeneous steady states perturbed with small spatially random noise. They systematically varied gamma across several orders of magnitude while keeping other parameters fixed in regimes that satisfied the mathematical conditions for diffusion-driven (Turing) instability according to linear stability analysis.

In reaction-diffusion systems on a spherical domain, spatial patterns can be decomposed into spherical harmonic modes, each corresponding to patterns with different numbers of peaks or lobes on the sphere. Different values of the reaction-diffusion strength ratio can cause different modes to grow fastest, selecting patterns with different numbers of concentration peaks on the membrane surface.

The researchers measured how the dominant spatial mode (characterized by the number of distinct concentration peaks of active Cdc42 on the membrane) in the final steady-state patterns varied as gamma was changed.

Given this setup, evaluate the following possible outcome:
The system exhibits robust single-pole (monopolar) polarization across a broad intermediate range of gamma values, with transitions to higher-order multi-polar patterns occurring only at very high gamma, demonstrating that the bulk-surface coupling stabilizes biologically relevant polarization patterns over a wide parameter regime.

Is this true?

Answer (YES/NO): NO